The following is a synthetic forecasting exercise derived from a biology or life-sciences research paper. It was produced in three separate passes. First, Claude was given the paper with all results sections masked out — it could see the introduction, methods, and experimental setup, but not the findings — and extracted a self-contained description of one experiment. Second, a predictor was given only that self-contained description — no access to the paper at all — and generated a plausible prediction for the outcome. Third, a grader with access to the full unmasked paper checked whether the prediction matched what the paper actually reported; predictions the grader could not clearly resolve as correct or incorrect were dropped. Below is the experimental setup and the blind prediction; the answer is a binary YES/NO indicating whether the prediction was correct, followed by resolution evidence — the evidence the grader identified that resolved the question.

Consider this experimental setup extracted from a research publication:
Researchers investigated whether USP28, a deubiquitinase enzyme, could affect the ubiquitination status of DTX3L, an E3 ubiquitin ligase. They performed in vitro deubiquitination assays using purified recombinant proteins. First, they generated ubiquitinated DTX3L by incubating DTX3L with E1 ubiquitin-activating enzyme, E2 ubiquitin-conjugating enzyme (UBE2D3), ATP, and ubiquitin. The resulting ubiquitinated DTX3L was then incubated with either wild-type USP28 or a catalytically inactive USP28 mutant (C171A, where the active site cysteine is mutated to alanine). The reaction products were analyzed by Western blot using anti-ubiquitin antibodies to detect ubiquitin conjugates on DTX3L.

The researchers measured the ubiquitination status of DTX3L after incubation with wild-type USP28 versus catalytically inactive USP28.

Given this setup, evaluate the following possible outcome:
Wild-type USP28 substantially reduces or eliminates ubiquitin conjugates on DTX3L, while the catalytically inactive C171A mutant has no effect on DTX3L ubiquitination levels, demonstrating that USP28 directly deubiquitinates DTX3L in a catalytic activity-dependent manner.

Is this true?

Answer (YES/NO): YES